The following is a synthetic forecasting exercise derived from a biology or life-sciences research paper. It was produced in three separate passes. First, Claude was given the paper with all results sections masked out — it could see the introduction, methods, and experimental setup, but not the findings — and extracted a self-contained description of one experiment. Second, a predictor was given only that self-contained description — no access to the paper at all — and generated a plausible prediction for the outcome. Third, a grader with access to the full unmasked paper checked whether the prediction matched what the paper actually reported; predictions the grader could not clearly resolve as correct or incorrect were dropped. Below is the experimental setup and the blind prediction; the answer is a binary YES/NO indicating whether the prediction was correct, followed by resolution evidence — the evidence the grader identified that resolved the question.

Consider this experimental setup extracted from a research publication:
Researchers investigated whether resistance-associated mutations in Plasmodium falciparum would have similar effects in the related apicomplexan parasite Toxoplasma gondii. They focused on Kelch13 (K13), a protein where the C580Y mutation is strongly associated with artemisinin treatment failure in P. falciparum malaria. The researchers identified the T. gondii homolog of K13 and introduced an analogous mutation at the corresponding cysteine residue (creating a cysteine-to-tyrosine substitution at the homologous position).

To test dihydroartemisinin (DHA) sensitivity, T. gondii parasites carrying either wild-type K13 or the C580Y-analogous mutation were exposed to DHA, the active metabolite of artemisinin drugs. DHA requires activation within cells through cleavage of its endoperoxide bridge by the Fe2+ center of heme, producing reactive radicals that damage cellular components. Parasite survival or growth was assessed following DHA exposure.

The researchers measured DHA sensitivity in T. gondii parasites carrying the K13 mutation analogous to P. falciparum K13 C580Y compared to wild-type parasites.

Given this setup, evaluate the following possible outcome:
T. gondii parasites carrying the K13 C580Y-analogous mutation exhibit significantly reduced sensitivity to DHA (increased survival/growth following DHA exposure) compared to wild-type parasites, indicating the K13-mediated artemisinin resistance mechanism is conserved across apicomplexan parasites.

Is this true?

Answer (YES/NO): YES